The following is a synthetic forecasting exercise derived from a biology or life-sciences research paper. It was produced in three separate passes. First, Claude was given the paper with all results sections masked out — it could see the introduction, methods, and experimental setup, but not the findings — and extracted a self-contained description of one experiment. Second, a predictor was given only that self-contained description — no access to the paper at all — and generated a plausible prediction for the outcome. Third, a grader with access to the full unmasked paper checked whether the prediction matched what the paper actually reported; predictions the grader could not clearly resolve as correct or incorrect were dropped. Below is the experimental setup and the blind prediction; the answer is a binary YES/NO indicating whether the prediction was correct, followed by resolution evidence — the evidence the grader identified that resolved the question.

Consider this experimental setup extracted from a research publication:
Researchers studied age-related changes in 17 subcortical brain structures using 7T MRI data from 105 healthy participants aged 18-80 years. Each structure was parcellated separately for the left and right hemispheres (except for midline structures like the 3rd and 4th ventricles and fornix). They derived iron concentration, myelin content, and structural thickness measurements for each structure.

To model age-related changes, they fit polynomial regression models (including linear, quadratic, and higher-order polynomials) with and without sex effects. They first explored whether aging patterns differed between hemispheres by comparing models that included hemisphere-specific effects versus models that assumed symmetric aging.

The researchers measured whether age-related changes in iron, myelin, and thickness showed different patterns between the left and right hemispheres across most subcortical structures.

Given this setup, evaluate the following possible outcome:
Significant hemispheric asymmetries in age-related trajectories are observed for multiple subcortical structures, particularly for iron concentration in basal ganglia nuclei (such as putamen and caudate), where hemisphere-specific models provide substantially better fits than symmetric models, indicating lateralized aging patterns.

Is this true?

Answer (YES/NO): NO